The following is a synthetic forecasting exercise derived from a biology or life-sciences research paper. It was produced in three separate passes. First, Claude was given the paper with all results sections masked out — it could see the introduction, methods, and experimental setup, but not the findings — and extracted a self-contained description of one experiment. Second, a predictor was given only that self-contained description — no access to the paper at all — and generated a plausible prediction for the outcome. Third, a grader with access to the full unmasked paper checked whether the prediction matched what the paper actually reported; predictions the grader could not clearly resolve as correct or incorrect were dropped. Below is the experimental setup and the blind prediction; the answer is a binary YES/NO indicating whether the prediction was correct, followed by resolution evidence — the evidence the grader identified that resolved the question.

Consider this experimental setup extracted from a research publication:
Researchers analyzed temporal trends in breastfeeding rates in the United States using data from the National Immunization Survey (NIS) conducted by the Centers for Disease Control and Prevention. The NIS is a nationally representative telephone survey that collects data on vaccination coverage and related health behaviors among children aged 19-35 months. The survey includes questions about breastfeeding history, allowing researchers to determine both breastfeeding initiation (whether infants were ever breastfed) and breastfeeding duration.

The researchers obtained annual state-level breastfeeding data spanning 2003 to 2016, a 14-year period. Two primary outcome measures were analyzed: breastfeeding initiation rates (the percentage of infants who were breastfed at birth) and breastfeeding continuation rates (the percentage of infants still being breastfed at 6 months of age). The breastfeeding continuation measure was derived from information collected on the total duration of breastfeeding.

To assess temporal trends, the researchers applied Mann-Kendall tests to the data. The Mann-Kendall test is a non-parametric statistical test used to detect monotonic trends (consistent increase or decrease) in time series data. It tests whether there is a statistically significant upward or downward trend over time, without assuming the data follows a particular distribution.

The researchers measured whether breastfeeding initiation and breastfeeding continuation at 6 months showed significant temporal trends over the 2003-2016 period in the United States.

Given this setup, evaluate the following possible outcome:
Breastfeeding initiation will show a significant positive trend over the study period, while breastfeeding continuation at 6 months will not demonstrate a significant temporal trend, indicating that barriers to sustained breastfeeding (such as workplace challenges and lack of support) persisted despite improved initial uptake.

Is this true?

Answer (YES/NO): NO